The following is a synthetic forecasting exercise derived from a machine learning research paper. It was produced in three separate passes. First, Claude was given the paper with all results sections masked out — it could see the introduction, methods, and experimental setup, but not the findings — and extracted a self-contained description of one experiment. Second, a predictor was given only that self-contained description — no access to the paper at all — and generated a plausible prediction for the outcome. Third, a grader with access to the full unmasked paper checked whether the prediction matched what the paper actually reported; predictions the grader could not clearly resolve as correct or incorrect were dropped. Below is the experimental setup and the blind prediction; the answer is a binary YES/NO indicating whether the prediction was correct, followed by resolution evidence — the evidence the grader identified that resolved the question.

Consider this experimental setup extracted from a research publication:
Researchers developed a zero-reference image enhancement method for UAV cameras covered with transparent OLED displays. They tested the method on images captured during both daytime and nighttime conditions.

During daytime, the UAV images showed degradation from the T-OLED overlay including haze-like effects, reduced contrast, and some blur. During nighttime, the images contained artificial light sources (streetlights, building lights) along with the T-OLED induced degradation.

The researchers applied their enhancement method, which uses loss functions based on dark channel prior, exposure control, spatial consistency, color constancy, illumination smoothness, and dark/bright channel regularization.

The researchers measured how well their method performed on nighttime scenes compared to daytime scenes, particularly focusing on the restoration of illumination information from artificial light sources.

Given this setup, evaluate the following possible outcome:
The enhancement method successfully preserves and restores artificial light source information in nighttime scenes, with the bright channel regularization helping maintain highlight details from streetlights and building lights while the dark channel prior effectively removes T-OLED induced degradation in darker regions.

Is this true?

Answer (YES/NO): NO